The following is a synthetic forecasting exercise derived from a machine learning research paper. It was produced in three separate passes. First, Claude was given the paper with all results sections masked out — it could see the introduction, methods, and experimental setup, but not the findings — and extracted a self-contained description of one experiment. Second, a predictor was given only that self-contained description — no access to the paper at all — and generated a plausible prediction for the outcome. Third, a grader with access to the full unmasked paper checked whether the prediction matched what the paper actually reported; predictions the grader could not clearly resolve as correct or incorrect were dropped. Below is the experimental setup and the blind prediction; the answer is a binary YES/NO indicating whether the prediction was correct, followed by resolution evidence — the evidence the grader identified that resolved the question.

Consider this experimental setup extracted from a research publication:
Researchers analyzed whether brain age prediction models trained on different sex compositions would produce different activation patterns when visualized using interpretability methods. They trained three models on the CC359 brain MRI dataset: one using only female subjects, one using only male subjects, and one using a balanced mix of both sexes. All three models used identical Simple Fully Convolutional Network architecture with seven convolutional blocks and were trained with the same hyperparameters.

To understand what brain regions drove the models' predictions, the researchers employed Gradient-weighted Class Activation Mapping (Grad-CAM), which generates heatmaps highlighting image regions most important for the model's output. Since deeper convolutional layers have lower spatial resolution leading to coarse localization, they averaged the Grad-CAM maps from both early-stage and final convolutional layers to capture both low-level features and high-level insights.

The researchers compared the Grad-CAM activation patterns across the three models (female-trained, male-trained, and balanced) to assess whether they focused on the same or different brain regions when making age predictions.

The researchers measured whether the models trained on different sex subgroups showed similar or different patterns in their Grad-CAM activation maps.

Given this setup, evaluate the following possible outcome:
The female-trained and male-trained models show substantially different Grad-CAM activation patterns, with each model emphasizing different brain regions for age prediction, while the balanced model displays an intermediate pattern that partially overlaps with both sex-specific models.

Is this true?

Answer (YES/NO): NO